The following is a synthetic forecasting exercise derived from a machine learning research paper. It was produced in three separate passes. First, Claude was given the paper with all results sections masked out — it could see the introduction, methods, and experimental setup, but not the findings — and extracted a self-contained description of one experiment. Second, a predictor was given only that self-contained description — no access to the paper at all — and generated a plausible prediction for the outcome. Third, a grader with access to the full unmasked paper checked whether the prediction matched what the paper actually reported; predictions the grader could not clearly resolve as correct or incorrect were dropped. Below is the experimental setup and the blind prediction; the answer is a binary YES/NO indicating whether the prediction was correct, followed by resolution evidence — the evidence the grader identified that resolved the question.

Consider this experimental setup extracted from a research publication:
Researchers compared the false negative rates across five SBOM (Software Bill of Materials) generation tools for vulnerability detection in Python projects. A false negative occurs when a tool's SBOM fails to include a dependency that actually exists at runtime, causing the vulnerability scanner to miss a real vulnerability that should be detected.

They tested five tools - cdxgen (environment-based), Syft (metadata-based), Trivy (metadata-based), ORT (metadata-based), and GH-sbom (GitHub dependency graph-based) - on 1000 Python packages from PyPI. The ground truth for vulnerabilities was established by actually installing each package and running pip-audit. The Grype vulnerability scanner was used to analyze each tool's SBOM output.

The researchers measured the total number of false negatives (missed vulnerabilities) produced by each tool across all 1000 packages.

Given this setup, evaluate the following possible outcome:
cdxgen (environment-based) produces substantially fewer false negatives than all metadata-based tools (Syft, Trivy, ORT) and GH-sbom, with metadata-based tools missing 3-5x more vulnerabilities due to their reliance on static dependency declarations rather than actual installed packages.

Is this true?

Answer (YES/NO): NO